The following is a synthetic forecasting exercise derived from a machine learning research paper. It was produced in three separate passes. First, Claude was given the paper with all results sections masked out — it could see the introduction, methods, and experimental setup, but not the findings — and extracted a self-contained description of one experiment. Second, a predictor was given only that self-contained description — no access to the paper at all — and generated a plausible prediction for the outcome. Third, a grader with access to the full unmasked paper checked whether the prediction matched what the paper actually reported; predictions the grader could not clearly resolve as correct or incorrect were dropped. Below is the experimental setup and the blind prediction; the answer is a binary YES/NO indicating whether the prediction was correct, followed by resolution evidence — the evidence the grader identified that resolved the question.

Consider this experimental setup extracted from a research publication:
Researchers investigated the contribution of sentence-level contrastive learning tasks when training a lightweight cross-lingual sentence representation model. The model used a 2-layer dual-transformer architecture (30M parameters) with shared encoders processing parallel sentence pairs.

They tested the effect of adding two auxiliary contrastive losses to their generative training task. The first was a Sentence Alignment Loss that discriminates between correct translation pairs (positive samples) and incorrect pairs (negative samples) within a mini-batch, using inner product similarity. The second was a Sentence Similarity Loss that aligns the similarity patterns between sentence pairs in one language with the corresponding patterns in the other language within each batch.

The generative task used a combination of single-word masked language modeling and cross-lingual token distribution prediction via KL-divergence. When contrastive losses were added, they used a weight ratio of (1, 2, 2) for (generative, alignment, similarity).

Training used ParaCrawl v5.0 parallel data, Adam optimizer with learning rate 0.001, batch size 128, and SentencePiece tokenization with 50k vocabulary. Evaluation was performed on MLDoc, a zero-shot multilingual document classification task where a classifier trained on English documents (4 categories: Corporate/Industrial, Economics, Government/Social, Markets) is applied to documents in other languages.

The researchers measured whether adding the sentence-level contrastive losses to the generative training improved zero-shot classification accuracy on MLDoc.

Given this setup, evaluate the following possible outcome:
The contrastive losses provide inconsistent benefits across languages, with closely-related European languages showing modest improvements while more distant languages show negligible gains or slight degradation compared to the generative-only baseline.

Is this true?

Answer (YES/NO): NO